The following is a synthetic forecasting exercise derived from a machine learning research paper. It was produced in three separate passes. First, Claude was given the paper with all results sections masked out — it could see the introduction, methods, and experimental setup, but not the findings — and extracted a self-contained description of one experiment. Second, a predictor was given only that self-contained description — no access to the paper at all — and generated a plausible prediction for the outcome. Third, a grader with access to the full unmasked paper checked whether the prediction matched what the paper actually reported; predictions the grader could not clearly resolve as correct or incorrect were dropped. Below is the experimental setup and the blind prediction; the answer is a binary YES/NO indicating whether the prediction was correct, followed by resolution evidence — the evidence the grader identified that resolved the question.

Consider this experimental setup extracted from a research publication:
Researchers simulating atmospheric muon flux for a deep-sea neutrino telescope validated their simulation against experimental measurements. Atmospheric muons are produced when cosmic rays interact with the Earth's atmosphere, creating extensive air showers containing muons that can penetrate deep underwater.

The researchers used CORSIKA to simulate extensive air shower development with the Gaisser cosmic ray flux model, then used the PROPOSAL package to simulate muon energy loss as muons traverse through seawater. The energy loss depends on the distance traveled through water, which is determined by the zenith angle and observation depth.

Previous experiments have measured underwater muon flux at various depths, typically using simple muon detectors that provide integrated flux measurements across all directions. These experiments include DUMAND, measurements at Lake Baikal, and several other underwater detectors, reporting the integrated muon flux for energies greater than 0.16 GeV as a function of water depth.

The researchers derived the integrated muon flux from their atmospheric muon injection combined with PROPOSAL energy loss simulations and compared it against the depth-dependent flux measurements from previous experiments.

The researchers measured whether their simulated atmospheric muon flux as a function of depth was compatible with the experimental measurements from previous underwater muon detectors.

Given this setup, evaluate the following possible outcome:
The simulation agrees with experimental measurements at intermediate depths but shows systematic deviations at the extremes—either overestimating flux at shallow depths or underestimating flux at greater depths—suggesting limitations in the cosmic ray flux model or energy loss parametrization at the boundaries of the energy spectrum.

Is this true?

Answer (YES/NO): NO